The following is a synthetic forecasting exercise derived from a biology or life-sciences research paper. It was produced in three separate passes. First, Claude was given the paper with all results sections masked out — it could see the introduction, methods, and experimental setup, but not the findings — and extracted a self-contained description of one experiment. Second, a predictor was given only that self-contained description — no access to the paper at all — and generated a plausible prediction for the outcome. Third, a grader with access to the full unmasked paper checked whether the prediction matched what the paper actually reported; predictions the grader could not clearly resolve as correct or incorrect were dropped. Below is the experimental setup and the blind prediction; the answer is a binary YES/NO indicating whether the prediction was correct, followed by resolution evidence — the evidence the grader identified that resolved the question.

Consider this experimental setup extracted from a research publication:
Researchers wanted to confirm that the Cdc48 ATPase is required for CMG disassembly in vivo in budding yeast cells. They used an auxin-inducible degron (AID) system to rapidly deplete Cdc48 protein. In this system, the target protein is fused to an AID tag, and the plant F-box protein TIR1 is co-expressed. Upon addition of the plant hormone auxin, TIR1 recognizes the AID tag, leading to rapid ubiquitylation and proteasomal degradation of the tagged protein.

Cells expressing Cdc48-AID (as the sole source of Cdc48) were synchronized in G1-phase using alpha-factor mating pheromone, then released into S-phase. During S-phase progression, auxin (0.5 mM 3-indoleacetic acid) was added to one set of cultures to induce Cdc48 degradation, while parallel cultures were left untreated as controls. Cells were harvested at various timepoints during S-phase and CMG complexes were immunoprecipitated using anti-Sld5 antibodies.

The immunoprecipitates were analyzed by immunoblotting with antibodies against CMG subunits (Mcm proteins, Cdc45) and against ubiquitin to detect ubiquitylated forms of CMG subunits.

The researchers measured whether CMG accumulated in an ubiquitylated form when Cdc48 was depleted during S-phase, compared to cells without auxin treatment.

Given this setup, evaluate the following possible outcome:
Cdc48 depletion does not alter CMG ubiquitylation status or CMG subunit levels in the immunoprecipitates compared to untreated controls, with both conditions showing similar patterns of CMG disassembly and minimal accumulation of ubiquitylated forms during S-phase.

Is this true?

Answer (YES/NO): NO